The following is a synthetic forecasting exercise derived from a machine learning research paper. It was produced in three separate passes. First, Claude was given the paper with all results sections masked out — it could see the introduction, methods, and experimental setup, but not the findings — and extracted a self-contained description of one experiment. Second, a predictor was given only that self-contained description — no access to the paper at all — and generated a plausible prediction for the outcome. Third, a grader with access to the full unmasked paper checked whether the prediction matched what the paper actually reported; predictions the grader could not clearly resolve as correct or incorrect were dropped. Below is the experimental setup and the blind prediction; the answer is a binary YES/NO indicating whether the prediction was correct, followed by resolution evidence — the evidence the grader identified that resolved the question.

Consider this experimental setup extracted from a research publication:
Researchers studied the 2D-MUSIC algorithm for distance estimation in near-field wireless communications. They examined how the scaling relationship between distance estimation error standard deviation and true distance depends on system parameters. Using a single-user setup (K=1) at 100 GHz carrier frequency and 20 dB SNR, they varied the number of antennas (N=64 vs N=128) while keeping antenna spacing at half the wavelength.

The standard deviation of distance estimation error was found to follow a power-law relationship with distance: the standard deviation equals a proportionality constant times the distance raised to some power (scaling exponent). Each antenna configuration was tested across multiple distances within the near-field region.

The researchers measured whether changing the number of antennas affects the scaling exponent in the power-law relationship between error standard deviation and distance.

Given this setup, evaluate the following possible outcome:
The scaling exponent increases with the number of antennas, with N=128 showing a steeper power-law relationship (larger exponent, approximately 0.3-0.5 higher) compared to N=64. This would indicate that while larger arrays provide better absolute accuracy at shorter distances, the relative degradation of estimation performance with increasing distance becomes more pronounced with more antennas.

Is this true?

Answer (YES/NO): NO